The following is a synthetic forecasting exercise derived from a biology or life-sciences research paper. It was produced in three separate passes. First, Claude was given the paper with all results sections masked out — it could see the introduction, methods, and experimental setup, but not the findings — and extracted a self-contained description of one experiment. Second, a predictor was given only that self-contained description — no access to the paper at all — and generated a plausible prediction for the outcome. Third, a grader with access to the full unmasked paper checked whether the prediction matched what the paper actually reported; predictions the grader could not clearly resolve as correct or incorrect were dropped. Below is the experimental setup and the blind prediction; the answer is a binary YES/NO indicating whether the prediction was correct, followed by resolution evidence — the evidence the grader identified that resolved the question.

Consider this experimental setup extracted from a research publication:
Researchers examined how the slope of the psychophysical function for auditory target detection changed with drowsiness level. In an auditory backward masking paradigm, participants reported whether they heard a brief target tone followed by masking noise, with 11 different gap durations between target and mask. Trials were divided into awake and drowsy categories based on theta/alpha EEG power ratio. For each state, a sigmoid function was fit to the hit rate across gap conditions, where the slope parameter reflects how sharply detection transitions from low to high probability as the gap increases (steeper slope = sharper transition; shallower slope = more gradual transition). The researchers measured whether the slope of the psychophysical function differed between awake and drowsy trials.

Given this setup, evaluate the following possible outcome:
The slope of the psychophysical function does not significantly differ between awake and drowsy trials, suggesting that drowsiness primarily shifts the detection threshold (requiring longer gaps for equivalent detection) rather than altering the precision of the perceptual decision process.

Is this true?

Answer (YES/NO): NO